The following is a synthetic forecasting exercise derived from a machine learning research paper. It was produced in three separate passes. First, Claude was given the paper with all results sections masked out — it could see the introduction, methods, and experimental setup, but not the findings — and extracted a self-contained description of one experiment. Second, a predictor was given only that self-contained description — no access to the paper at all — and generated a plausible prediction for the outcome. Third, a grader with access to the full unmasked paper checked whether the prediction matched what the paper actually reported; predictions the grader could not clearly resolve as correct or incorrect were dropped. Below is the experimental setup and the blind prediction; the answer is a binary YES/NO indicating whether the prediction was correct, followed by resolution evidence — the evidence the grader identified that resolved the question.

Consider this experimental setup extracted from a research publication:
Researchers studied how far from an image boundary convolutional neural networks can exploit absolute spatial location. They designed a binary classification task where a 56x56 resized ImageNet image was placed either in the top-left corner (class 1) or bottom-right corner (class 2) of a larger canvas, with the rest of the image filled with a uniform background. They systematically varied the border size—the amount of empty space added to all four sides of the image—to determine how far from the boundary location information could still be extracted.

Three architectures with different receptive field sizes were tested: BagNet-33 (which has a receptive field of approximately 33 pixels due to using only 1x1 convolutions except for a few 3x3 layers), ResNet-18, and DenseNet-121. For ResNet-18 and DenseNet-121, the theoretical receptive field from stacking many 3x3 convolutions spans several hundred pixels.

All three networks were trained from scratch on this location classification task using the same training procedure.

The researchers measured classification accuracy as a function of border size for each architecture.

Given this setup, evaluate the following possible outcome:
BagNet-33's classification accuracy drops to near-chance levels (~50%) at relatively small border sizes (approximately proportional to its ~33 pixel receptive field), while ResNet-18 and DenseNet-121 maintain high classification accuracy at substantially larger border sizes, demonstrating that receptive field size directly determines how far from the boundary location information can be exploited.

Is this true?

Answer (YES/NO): YES